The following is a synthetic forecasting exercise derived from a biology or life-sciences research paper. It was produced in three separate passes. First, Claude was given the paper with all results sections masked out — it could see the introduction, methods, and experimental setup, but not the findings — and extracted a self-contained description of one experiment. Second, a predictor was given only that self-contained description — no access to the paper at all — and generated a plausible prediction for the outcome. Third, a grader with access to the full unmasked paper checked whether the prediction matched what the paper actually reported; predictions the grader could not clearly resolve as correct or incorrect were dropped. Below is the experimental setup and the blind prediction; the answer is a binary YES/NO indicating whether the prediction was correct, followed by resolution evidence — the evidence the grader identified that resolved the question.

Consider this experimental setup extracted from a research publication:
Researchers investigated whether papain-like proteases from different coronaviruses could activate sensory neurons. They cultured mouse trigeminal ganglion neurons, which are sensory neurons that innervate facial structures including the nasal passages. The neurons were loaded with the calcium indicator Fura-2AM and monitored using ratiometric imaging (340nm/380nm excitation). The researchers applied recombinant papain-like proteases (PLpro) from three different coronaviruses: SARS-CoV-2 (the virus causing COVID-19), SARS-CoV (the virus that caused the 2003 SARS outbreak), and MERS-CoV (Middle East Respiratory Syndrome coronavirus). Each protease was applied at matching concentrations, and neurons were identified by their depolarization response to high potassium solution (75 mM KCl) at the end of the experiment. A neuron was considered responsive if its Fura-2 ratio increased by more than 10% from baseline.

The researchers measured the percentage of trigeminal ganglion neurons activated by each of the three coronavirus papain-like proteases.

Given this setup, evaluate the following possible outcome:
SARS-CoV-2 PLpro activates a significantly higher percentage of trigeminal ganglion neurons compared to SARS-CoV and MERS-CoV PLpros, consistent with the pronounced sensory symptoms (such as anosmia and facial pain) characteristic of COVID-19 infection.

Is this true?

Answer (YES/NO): NO